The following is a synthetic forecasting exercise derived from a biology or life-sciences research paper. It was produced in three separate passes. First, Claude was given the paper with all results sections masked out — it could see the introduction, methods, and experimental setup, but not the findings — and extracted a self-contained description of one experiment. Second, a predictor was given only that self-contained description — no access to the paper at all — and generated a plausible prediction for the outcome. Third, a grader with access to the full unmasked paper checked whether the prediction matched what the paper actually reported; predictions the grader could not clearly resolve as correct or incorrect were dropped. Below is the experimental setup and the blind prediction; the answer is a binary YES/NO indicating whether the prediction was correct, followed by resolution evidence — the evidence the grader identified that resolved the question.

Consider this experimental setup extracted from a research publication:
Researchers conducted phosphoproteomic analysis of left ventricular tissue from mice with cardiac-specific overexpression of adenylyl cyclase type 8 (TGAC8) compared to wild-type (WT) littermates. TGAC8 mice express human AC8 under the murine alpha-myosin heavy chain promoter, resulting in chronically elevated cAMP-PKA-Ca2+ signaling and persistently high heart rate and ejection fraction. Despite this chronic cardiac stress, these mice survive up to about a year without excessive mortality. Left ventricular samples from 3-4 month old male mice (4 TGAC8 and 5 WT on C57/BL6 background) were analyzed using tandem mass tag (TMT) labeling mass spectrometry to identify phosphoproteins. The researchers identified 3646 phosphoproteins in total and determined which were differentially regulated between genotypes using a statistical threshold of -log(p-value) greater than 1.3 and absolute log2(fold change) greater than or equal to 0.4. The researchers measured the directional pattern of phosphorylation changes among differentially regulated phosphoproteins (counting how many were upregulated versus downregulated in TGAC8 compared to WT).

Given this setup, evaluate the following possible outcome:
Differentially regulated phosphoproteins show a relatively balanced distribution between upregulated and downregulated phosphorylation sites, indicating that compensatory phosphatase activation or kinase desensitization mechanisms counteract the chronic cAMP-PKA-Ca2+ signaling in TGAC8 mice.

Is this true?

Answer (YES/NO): NO